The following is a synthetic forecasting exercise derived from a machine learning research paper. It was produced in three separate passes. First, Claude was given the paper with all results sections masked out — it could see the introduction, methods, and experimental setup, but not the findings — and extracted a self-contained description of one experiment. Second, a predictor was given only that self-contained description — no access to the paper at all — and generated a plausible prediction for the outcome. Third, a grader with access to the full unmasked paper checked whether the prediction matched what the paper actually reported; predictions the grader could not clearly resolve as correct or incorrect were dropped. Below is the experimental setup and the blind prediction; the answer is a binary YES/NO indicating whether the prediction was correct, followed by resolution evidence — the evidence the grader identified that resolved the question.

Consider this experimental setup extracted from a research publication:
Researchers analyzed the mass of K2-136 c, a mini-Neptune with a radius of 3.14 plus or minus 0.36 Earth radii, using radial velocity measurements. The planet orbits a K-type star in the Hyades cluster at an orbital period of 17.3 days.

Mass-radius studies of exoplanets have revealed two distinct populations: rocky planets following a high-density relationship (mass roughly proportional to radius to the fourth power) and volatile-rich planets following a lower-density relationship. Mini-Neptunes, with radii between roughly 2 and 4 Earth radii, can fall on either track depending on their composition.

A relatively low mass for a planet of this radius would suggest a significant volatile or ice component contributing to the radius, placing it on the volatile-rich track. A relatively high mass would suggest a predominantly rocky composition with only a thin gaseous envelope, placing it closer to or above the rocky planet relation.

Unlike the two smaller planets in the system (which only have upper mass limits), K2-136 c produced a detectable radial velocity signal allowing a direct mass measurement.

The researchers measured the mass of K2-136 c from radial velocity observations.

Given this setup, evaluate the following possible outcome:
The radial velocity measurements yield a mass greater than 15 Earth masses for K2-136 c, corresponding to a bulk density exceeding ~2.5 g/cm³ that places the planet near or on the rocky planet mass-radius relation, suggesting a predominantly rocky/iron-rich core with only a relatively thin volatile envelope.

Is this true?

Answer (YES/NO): YES